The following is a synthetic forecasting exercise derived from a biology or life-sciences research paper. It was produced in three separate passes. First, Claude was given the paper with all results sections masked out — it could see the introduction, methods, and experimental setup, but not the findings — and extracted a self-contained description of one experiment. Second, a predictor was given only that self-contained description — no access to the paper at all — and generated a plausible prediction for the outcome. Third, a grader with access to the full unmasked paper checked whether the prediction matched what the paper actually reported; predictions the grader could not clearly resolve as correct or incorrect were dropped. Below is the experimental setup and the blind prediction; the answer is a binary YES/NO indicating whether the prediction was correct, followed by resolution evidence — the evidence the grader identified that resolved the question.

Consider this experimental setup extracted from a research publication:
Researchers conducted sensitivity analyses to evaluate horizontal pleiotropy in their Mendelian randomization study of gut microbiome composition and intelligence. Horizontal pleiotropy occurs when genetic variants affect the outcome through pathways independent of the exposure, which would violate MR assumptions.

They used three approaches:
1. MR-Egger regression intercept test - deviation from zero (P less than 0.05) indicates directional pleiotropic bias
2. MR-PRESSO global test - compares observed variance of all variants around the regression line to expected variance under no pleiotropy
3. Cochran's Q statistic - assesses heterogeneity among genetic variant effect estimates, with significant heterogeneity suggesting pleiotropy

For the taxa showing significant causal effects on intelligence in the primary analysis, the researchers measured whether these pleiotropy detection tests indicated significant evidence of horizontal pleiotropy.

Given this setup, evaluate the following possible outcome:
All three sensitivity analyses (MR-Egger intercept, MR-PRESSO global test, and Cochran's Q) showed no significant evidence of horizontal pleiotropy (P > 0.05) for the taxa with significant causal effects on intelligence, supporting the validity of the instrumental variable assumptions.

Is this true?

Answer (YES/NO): YES